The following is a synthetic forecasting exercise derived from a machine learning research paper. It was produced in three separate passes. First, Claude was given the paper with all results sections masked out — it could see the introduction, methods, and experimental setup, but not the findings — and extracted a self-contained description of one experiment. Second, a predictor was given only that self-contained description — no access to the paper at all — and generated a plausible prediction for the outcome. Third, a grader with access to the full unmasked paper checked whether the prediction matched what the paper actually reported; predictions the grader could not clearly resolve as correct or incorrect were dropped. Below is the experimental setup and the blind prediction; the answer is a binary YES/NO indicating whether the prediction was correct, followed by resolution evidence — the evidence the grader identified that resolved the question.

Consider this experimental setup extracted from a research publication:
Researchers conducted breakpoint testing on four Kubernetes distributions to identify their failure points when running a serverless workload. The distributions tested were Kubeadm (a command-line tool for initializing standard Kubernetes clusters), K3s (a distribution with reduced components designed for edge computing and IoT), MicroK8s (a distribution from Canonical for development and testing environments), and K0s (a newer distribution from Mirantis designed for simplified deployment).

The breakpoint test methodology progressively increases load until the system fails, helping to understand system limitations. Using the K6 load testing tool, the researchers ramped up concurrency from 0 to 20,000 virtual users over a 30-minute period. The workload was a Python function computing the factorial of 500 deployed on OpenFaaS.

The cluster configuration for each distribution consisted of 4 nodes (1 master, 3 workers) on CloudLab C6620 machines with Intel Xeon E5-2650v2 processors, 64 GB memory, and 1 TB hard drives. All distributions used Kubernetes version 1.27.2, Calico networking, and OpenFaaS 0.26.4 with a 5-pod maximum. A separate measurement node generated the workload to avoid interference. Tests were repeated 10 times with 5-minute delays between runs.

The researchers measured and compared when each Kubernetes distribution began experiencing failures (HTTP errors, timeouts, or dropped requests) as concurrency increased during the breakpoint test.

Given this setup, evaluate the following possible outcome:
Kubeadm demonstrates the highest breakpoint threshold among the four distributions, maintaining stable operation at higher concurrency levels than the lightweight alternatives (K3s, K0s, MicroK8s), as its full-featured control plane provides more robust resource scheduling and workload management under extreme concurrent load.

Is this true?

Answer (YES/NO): NO